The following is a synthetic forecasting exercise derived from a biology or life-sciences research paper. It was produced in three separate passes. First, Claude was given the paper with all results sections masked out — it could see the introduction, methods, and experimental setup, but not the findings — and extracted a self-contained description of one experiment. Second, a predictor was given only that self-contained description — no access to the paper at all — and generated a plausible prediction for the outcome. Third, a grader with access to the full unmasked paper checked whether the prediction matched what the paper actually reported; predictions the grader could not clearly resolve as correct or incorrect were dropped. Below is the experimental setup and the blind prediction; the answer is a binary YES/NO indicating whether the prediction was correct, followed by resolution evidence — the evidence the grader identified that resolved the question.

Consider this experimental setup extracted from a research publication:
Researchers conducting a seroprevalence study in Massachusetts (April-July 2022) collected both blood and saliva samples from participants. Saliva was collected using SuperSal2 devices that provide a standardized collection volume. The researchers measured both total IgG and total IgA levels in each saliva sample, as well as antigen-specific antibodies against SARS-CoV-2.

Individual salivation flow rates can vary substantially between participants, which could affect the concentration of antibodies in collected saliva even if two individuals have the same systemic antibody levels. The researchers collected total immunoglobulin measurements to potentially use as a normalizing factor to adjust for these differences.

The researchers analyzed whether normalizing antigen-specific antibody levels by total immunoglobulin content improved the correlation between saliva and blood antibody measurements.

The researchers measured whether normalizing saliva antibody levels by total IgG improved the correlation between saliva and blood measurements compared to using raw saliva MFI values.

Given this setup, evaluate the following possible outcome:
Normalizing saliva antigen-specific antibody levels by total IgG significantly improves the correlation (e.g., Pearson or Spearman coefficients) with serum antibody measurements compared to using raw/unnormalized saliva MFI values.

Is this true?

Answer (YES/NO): NO